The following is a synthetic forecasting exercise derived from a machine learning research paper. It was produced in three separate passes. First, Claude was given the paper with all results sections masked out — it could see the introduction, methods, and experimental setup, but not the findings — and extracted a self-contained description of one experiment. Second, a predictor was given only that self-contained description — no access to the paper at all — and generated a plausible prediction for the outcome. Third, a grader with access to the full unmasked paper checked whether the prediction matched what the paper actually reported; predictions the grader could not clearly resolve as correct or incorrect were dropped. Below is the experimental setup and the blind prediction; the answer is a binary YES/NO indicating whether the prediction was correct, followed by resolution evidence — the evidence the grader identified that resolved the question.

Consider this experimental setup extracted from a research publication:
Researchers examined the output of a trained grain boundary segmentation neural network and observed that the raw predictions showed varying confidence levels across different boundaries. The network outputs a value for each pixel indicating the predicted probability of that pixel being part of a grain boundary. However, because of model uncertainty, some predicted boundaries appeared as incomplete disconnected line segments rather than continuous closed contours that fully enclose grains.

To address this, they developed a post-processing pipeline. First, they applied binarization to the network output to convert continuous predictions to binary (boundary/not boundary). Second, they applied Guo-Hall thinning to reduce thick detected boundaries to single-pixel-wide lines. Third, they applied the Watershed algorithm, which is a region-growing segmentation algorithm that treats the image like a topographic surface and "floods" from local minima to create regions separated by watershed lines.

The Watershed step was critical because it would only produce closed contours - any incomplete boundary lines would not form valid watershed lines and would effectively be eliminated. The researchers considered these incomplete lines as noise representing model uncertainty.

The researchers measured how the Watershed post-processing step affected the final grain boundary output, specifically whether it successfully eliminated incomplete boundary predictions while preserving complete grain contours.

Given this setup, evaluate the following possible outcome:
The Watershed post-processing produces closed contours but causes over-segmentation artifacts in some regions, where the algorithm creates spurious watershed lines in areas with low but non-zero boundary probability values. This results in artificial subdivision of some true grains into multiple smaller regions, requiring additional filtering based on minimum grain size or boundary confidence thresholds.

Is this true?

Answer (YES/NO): NO